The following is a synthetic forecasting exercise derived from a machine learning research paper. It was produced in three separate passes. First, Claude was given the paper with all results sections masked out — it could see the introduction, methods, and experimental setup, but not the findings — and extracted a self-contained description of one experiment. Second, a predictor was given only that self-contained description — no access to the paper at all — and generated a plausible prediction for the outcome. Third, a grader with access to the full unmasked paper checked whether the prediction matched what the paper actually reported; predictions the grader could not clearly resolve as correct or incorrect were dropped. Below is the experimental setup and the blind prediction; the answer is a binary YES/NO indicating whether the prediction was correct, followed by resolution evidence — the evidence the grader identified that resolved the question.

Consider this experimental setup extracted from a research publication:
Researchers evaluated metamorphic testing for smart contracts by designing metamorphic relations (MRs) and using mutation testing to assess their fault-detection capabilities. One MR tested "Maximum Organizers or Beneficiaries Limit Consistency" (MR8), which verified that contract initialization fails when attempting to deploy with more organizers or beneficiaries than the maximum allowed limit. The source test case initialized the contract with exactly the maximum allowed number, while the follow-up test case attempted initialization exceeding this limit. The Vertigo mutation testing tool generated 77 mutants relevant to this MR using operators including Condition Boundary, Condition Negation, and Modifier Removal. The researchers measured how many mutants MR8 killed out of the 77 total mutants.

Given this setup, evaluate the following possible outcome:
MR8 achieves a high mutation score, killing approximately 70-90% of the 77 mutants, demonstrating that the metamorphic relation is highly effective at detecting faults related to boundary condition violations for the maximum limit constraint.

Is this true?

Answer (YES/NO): NO